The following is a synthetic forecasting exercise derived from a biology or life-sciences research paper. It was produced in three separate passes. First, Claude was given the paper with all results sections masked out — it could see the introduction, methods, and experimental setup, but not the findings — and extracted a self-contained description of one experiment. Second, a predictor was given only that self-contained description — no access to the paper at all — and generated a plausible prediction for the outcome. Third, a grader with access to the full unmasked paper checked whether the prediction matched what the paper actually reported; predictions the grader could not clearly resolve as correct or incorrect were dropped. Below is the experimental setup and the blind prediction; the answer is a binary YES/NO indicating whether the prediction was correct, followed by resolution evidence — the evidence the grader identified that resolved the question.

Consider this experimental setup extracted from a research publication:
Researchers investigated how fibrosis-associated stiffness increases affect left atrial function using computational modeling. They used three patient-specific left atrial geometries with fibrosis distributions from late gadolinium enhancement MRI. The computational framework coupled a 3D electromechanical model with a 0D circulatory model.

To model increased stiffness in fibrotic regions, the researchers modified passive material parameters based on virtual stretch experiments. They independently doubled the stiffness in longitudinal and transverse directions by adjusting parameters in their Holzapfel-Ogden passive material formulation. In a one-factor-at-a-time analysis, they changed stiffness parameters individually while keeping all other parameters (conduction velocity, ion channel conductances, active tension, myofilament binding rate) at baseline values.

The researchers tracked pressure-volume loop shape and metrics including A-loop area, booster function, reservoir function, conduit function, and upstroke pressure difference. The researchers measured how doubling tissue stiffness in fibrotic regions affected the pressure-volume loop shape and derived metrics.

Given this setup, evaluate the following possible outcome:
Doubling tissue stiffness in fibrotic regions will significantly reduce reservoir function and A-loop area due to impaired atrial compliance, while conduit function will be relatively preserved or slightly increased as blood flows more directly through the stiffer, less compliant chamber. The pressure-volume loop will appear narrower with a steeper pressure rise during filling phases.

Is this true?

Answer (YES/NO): NO